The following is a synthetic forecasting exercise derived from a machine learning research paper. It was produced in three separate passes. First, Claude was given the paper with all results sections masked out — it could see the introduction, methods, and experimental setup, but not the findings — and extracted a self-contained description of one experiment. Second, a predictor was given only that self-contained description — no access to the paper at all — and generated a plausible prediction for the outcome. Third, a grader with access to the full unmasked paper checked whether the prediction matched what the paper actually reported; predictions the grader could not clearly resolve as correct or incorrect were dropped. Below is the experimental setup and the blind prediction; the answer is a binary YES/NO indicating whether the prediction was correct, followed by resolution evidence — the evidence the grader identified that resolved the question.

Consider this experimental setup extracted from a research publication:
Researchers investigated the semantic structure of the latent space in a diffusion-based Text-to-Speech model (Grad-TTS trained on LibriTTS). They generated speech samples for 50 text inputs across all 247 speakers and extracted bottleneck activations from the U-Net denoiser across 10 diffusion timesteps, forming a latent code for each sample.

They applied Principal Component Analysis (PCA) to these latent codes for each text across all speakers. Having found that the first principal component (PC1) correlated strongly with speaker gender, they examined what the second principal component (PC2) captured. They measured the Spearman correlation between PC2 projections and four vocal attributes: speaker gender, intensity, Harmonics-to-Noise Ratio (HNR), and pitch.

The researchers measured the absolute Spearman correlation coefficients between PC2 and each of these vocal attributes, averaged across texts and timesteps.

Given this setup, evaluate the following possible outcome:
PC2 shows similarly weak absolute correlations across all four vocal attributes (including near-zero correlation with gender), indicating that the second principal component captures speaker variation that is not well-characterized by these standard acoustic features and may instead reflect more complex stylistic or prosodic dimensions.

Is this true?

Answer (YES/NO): NO